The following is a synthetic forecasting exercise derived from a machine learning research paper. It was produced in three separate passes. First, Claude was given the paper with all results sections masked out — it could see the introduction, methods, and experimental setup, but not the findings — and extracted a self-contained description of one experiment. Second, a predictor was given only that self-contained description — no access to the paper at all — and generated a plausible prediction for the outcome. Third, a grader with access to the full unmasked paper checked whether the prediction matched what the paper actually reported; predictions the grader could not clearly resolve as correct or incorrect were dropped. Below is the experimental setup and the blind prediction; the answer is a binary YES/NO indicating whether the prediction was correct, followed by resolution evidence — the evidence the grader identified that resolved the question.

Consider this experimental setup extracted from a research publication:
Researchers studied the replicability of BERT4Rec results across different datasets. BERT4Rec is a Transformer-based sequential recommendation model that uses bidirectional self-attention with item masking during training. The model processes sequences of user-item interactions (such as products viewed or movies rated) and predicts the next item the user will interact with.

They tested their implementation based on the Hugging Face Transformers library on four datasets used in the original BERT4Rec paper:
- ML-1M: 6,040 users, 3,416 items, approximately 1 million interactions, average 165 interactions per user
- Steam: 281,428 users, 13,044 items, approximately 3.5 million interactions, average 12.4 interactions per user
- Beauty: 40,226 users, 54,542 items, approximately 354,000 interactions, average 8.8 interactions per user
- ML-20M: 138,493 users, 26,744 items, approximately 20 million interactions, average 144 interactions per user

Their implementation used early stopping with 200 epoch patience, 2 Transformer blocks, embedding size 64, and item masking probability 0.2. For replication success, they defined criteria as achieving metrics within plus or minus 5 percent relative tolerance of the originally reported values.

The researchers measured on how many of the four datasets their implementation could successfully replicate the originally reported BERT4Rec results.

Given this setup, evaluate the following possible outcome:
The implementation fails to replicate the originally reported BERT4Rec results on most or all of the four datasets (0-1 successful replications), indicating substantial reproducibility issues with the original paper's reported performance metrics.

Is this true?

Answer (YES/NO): NO